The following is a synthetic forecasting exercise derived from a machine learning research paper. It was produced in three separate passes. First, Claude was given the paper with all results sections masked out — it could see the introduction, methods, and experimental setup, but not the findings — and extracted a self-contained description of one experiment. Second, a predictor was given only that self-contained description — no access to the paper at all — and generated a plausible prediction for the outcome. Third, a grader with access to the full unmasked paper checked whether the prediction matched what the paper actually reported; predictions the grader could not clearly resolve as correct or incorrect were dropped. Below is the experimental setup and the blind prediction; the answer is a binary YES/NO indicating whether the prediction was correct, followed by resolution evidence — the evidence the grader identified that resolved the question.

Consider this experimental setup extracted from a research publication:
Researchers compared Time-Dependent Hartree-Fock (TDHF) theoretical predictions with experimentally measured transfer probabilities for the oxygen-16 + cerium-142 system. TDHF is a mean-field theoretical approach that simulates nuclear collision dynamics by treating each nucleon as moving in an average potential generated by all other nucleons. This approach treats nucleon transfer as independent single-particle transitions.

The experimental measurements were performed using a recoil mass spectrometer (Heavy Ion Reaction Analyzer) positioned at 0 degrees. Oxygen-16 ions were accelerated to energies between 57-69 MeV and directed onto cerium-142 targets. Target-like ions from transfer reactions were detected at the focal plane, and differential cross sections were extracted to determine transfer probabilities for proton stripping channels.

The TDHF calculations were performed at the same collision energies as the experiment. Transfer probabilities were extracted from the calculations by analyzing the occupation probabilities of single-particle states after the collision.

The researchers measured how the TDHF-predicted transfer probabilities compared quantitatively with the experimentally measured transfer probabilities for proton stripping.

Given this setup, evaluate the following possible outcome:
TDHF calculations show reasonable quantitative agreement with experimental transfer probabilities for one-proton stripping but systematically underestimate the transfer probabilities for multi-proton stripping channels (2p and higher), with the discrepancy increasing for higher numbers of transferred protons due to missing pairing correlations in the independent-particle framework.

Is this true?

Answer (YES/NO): NO